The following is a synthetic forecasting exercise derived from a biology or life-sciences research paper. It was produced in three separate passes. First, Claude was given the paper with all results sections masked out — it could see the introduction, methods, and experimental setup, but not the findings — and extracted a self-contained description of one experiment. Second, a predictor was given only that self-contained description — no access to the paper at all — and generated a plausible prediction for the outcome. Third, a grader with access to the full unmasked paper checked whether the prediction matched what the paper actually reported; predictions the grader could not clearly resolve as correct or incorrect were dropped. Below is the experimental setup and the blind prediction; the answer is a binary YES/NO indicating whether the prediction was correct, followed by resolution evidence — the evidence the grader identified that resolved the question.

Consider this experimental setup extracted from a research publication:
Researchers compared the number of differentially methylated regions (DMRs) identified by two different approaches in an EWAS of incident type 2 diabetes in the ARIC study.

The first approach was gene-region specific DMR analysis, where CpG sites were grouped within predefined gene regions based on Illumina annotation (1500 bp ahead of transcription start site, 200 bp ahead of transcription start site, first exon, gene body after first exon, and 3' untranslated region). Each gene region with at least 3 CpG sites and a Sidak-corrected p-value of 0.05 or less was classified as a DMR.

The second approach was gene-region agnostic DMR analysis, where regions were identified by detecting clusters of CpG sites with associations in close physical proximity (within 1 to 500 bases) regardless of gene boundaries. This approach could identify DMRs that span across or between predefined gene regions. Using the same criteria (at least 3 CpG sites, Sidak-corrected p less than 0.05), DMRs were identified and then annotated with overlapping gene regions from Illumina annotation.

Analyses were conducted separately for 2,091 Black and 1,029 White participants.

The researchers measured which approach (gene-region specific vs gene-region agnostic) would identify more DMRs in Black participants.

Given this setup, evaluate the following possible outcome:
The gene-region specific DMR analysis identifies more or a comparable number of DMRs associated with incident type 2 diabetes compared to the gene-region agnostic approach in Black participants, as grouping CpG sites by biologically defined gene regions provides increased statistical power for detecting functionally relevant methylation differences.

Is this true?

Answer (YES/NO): YES